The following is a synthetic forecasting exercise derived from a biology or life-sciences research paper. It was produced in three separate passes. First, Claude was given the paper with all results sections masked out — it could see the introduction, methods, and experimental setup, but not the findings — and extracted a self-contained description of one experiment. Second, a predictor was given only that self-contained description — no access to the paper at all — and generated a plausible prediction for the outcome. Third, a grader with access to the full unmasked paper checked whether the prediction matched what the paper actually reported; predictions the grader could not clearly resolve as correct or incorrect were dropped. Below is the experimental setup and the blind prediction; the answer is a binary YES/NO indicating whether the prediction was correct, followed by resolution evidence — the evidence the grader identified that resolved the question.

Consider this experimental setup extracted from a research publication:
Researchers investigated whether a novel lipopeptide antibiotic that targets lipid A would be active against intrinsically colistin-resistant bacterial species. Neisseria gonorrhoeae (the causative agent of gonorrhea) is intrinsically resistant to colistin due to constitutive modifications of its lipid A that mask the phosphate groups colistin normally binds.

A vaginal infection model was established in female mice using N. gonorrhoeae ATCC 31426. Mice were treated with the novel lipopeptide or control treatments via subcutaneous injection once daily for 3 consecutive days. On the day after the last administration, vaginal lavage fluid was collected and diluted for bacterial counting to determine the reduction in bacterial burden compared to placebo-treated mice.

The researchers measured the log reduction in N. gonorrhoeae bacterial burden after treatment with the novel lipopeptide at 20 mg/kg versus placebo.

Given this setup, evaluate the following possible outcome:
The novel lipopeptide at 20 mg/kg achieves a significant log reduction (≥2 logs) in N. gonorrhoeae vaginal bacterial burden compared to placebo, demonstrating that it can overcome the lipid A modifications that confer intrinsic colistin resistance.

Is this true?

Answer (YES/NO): YES